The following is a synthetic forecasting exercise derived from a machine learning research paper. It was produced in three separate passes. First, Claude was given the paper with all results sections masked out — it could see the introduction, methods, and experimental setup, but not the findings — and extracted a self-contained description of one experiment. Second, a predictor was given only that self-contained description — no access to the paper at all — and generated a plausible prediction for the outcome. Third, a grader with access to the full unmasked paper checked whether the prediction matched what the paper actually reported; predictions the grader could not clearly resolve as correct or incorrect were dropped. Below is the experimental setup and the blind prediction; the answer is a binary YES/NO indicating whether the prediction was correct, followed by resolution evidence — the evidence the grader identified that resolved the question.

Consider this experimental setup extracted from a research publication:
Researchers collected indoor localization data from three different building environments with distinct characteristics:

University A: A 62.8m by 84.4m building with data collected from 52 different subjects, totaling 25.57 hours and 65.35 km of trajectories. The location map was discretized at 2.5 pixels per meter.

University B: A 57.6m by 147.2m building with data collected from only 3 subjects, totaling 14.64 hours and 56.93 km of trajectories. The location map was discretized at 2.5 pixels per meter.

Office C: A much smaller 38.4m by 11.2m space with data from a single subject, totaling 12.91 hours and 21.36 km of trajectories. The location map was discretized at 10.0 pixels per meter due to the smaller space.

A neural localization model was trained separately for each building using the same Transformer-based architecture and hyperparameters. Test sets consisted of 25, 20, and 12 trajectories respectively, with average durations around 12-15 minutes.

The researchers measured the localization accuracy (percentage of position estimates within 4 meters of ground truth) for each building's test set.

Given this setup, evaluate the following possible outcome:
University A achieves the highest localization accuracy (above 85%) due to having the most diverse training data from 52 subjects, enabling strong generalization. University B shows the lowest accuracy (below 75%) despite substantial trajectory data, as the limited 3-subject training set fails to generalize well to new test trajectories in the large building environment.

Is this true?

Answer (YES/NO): NO